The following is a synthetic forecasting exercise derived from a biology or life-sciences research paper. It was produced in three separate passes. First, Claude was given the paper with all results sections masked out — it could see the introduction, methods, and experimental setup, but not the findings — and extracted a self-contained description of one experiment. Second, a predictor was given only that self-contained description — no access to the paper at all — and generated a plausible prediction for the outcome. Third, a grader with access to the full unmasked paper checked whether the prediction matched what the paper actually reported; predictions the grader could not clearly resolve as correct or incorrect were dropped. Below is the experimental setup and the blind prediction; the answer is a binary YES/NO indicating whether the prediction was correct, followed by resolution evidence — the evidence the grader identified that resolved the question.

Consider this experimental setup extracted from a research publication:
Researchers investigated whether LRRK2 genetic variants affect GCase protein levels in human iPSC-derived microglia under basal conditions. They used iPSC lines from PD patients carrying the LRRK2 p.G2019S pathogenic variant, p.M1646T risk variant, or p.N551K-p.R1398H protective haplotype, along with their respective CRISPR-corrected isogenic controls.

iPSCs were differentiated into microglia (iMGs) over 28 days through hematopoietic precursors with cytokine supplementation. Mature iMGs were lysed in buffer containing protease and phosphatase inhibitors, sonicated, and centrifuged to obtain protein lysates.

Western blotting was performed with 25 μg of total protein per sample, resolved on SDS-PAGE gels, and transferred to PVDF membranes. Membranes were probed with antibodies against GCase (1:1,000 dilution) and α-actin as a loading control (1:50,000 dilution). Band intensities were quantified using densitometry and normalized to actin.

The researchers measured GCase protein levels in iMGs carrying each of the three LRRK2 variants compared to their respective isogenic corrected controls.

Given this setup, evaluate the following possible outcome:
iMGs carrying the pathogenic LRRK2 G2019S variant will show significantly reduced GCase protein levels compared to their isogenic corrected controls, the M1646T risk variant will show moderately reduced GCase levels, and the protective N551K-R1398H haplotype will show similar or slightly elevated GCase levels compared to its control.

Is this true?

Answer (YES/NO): NO